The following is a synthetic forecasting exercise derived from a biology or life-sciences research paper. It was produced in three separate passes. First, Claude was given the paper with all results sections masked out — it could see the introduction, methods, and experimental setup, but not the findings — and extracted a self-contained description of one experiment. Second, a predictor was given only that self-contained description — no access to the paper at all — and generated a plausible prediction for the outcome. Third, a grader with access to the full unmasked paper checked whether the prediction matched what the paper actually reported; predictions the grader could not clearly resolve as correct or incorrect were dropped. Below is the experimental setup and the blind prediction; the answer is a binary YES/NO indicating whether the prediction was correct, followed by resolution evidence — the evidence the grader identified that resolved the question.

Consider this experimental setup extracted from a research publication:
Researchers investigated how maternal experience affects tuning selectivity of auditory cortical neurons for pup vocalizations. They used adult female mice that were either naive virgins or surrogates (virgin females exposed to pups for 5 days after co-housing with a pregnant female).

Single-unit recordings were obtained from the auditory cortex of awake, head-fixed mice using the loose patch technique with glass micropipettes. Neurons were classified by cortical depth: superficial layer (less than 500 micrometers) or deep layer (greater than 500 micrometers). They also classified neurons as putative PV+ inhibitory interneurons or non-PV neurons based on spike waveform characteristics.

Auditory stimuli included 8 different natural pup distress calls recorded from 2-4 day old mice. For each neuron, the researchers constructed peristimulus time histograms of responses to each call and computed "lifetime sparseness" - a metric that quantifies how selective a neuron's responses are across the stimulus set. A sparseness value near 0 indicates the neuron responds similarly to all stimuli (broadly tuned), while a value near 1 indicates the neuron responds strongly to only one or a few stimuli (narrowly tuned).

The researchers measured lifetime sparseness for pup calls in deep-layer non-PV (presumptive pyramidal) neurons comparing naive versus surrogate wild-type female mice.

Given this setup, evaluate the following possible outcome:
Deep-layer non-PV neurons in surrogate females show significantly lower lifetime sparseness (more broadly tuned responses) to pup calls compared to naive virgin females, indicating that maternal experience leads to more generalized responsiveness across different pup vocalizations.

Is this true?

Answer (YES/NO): NO